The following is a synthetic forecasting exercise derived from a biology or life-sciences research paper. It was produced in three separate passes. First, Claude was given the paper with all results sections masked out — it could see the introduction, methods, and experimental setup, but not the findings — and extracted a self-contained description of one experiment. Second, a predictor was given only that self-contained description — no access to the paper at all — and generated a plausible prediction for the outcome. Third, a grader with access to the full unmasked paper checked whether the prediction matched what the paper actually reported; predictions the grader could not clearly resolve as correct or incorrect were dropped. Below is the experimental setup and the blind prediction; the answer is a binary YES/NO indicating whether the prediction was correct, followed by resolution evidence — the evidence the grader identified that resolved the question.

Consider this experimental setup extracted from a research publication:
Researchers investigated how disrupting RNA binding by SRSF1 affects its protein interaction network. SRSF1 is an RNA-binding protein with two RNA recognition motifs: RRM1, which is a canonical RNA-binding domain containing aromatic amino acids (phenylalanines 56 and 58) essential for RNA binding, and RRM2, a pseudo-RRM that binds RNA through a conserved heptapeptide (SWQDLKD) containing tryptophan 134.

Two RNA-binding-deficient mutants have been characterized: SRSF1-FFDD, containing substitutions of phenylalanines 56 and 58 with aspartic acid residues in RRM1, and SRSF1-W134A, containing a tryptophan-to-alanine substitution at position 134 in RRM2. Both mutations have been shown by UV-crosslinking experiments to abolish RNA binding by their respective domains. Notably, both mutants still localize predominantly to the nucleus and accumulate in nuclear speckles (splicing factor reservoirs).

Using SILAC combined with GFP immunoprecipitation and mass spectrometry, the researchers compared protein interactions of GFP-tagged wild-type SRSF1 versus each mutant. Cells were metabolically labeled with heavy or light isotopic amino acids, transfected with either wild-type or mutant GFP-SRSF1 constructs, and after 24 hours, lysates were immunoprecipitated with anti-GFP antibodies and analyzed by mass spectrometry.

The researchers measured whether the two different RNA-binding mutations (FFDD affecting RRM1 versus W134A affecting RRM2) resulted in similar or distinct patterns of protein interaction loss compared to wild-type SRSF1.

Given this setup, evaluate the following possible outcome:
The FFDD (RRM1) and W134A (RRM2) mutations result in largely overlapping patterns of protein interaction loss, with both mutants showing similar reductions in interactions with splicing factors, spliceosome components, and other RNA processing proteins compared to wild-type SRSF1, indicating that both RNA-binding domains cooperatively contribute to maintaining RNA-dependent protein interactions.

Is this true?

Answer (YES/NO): NO